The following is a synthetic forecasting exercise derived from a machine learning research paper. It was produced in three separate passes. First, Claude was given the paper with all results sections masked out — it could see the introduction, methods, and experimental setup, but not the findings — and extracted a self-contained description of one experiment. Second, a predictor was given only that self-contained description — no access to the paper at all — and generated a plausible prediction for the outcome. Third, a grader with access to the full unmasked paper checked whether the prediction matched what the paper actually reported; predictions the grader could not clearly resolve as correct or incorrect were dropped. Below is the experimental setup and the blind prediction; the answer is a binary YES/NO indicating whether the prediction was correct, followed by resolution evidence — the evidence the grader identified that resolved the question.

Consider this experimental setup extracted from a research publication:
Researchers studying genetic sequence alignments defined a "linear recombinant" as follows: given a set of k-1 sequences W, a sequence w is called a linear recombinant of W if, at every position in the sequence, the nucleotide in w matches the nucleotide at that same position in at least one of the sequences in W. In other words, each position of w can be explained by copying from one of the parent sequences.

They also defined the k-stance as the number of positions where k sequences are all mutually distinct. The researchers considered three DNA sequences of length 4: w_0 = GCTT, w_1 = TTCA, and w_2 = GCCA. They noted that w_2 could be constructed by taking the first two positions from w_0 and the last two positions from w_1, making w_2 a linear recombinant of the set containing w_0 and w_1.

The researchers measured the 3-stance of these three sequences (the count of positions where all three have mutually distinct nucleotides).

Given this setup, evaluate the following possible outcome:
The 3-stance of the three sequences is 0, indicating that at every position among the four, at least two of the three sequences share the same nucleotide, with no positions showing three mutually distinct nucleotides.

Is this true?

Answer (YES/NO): YES